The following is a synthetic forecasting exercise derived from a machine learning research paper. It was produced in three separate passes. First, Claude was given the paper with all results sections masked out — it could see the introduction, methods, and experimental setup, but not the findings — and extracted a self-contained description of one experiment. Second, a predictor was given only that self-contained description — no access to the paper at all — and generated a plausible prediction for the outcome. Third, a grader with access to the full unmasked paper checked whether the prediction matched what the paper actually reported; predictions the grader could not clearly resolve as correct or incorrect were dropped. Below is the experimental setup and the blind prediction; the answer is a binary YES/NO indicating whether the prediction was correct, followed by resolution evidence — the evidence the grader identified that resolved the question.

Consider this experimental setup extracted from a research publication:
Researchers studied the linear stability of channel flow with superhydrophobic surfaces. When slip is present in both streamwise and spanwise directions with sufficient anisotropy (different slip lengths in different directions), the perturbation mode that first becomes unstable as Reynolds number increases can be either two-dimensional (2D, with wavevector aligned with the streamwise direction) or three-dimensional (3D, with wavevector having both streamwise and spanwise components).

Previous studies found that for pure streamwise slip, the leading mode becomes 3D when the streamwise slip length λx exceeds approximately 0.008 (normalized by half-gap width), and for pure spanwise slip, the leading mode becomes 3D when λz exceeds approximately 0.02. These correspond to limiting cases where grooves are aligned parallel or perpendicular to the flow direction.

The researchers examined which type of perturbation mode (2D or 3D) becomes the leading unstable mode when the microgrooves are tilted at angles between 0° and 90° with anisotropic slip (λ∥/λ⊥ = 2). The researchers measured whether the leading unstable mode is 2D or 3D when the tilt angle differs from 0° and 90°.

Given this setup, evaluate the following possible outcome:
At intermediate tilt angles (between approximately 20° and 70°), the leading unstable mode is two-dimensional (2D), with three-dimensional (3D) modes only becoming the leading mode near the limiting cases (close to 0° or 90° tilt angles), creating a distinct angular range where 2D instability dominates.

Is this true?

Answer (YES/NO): NO